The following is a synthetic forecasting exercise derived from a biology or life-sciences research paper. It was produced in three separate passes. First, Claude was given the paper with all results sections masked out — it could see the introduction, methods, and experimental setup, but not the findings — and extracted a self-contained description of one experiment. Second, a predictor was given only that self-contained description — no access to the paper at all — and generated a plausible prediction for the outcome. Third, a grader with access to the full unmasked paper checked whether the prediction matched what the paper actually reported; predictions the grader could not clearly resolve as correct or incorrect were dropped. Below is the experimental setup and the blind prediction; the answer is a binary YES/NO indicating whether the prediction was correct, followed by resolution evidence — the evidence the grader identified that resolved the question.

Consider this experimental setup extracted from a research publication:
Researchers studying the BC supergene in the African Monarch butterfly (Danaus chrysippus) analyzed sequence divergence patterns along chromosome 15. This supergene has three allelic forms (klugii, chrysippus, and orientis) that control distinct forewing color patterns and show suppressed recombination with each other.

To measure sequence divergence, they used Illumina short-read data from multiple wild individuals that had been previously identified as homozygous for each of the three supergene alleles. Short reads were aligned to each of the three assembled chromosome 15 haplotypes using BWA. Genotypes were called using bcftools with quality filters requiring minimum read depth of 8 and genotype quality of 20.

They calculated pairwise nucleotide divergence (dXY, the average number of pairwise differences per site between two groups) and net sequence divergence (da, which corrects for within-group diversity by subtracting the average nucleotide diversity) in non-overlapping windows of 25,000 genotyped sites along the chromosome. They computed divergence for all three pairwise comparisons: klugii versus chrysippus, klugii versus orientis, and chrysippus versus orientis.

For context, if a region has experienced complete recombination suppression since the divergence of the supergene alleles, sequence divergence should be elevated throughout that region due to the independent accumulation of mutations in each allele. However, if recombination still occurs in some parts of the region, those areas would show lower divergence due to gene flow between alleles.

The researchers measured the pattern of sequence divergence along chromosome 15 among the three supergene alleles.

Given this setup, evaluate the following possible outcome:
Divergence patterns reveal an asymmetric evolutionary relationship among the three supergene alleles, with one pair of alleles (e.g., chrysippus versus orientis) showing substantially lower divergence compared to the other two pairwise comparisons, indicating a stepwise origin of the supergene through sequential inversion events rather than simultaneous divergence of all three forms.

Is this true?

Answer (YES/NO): NO